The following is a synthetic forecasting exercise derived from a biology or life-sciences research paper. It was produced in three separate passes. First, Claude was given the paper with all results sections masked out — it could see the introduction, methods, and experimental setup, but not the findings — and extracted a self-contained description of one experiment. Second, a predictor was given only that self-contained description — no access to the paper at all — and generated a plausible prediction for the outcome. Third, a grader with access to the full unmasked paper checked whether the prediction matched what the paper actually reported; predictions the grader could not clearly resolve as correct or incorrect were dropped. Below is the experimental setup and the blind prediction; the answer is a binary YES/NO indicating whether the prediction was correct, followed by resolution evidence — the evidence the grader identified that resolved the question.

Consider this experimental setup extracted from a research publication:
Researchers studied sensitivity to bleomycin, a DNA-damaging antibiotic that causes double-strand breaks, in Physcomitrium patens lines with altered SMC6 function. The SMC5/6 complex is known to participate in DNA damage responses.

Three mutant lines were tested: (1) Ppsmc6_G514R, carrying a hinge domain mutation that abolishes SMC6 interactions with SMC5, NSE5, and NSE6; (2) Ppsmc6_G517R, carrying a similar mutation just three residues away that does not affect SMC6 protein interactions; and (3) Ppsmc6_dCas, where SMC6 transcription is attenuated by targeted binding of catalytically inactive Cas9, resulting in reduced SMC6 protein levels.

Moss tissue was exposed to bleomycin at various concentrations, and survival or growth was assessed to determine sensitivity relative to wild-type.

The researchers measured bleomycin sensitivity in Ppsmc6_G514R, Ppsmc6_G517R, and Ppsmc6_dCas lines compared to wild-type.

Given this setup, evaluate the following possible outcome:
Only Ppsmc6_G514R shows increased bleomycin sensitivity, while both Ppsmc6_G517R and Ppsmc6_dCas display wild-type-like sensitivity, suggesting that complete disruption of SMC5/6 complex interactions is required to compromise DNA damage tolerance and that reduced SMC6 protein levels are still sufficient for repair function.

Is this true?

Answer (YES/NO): NO